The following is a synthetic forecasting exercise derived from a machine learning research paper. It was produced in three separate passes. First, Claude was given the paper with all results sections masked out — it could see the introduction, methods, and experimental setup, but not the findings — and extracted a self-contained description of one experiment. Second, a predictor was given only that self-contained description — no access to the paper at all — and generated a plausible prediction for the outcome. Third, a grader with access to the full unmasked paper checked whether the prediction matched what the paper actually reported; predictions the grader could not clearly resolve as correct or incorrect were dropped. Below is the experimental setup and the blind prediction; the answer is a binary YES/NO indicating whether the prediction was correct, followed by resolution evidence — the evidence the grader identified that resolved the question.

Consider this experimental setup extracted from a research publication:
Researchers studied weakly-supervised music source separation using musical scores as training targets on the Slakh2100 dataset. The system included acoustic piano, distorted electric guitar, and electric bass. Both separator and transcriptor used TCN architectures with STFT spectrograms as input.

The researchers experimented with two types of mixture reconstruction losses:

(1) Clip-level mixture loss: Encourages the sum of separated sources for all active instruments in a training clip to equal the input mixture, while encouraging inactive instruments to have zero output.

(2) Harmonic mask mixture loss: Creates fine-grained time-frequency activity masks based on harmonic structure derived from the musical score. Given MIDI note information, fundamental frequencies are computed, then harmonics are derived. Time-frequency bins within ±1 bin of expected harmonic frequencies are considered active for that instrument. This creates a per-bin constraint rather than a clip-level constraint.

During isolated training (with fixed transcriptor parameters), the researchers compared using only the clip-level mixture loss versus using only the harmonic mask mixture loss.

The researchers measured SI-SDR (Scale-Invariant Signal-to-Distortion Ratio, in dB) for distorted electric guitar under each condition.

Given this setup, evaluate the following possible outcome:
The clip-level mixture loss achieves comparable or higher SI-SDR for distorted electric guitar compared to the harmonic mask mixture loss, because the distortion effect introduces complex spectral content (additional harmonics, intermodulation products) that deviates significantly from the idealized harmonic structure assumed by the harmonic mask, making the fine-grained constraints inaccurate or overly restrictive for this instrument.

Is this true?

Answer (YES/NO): YES